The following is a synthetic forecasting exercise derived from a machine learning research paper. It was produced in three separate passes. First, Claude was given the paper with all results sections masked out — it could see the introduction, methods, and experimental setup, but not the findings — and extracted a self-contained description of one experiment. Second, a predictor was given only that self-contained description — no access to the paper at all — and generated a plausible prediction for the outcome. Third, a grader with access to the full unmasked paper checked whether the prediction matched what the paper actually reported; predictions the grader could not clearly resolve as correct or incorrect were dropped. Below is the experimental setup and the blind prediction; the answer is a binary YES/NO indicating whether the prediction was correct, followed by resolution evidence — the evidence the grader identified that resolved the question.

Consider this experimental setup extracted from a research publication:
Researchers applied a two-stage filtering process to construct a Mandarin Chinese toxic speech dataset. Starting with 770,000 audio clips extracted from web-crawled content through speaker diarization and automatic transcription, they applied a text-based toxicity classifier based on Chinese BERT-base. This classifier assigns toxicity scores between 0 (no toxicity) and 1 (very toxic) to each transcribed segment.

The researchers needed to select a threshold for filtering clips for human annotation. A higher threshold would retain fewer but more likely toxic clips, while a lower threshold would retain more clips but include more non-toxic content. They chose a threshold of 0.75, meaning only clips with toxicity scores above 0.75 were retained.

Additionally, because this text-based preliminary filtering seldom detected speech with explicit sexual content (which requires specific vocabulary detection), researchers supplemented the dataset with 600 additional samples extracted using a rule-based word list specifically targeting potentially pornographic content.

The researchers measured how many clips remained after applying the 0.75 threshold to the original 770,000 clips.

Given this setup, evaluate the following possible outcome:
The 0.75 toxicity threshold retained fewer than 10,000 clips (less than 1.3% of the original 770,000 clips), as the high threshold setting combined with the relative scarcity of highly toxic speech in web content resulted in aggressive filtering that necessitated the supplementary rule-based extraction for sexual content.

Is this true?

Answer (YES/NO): NO